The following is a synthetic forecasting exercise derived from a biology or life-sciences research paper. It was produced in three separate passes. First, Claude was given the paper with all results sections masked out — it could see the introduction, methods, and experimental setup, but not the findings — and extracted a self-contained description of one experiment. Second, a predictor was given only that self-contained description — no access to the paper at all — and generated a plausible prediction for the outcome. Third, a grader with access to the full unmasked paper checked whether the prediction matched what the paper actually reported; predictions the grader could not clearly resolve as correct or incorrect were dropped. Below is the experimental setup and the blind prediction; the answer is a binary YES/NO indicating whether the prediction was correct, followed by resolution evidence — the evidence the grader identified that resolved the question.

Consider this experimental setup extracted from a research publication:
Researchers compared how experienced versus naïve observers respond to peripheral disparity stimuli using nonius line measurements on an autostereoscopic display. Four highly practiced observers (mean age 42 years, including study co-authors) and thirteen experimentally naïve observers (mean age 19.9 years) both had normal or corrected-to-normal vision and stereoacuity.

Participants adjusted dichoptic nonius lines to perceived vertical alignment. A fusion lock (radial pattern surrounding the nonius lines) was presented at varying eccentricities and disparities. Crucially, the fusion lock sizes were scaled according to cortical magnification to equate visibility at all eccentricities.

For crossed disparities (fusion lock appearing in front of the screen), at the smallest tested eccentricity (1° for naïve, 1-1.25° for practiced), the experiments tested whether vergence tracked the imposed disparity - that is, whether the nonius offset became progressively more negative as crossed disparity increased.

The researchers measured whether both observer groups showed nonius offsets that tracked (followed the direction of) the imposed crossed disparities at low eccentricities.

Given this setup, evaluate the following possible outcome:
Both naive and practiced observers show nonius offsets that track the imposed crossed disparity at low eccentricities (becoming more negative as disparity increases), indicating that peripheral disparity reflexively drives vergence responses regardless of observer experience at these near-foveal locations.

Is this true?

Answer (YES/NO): YES